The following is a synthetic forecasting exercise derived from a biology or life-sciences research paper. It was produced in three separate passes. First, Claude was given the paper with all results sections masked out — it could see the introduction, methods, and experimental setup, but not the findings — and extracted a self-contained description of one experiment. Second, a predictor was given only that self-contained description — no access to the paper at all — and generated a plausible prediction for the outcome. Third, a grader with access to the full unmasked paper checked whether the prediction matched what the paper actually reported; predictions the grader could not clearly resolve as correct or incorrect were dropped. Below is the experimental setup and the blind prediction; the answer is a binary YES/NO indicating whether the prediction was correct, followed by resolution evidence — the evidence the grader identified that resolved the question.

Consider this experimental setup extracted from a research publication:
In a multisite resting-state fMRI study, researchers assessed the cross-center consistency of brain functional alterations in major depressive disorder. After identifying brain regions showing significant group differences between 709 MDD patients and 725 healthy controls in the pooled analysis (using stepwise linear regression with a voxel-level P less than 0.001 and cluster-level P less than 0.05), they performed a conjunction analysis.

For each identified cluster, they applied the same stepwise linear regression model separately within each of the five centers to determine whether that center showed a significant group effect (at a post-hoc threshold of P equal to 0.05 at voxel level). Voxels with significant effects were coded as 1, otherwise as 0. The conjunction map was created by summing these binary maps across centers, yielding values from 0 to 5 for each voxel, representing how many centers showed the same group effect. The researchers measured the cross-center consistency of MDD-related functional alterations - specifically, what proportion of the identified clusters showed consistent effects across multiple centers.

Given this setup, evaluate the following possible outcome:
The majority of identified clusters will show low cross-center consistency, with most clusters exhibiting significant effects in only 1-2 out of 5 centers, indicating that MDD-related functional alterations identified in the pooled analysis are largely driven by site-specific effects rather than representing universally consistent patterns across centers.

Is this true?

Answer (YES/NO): NO